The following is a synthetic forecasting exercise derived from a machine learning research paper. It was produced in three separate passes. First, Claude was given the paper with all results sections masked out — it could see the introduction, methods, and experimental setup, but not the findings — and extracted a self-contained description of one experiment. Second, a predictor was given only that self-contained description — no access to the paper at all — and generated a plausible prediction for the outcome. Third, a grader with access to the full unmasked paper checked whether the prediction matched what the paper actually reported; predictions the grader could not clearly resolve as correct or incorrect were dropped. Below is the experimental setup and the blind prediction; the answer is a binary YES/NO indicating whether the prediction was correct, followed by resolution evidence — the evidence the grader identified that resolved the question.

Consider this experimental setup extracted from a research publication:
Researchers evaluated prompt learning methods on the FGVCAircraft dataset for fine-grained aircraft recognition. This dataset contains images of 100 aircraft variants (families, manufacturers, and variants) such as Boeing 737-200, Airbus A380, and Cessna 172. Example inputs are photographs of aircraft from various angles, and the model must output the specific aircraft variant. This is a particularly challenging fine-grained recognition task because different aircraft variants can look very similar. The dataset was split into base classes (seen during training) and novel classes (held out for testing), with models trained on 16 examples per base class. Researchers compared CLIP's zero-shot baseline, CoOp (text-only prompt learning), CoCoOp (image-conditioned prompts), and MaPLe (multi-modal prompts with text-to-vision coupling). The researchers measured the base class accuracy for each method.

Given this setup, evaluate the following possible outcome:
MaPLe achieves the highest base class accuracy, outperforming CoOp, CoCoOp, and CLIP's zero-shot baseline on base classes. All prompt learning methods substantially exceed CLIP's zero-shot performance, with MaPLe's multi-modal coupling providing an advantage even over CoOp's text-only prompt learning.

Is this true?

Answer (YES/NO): NO